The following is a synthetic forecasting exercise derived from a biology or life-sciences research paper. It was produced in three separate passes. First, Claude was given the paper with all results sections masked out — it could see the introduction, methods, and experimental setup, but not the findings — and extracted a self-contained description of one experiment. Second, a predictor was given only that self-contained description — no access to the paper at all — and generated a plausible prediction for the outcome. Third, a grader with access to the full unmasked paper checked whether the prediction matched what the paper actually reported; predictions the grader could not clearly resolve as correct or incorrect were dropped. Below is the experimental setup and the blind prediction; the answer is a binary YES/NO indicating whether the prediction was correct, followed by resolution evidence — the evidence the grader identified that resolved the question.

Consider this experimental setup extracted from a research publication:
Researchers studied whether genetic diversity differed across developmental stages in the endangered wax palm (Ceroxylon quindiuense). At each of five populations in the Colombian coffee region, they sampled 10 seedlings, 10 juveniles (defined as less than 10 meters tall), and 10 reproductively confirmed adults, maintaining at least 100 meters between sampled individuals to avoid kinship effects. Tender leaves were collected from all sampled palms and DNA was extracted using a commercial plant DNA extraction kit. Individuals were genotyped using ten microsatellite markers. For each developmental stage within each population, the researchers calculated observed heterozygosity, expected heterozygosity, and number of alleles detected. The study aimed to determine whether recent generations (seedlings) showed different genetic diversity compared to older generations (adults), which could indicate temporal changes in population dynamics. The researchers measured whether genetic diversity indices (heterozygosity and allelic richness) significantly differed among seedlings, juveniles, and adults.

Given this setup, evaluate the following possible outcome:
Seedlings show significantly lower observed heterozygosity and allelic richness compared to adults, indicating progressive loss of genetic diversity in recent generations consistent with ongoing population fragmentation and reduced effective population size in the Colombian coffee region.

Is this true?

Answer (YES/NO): NO